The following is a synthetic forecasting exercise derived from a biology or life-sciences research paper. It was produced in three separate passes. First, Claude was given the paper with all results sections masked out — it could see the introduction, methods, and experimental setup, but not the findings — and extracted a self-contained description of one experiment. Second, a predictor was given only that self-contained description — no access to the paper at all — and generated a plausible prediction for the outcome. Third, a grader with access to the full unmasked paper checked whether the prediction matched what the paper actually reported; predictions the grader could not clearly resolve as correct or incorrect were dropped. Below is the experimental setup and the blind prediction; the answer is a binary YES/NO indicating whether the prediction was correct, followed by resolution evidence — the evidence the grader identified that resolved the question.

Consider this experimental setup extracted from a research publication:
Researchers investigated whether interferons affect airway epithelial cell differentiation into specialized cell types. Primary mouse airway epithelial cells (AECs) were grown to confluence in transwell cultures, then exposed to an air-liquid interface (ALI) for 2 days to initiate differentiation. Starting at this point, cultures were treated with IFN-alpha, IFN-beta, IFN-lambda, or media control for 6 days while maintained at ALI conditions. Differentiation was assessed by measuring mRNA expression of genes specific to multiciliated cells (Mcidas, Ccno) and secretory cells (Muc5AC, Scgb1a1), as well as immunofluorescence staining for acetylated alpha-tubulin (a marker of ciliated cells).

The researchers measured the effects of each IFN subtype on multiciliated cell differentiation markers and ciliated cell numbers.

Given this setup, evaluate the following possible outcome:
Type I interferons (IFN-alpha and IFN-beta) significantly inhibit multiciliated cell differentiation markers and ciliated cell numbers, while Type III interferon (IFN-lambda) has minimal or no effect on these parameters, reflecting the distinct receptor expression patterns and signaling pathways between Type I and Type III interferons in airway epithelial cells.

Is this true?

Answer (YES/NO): NO